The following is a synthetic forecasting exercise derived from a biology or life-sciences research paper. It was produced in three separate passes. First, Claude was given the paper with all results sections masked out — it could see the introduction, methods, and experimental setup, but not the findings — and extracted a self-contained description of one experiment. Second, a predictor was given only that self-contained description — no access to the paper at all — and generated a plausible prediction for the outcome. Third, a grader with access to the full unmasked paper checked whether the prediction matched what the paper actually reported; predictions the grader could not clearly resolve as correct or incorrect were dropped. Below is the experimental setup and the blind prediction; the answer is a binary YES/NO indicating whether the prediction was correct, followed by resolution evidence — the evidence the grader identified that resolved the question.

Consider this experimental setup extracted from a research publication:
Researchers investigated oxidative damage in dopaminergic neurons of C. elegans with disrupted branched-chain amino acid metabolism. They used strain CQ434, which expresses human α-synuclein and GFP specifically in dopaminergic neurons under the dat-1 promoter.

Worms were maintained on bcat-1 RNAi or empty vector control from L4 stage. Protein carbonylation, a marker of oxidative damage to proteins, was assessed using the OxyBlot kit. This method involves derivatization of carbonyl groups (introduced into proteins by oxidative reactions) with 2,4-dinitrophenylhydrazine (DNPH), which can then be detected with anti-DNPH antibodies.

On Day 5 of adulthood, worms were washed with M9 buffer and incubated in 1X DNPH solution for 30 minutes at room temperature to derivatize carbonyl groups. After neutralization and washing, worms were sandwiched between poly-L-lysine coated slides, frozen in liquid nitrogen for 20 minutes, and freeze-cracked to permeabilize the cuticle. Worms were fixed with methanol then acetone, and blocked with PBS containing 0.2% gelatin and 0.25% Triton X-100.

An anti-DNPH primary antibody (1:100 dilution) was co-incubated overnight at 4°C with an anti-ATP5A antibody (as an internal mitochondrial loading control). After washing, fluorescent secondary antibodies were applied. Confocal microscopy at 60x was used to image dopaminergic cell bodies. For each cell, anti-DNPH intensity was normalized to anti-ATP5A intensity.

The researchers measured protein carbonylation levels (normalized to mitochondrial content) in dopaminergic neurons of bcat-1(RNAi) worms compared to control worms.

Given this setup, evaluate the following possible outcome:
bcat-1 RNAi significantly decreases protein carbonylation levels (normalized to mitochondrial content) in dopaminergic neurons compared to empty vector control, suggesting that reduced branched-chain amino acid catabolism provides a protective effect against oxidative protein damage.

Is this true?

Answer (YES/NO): NO